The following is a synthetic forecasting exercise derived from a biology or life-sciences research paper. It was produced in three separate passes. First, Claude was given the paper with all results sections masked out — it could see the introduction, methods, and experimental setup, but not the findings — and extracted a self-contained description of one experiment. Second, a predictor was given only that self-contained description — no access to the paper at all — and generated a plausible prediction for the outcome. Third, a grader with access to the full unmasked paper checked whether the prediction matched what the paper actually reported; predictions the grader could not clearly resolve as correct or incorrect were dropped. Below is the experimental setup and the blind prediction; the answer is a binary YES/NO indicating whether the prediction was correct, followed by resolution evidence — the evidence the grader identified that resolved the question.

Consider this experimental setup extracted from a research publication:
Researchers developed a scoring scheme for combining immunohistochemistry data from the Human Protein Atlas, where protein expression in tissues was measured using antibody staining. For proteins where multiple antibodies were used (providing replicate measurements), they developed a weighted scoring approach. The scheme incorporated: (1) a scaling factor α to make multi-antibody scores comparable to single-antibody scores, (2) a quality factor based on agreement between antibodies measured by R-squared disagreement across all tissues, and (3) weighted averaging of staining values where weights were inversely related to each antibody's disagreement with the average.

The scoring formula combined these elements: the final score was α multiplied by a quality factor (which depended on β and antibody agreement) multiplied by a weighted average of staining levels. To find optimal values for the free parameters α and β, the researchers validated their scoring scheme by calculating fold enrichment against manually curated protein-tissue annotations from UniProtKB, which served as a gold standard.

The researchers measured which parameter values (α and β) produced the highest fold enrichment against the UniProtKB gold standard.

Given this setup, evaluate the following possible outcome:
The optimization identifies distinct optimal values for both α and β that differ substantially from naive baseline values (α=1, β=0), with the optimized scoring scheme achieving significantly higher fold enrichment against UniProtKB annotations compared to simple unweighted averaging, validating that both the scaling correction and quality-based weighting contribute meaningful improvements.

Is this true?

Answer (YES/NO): NO